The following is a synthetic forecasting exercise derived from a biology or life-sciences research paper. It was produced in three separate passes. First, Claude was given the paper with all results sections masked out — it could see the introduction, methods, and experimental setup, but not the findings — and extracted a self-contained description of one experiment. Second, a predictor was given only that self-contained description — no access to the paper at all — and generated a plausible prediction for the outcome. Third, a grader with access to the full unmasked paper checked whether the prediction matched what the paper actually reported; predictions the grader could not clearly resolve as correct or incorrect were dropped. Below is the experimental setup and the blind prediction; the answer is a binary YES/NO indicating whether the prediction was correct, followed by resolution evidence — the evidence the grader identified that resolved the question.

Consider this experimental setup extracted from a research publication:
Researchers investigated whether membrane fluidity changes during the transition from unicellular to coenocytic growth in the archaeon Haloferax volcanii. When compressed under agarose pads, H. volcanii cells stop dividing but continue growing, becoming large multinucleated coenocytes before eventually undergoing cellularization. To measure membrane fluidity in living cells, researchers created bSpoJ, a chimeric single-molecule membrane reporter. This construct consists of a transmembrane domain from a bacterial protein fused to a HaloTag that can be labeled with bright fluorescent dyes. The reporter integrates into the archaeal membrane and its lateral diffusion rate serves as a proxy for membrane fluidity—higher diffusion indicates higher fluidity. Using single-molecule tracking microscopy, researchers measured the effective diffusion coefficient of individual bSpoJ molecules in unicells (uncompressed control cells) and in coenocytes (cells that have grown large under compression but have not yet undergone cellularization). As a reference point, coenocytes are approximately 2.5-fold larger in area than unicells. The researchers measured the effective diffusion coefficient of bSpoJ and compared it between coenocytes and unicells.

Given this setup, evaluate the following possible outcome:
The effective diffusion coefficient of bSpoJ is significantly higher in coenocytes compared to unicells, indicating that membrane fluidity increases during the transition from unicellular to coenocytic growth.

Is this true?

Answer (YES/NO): YES